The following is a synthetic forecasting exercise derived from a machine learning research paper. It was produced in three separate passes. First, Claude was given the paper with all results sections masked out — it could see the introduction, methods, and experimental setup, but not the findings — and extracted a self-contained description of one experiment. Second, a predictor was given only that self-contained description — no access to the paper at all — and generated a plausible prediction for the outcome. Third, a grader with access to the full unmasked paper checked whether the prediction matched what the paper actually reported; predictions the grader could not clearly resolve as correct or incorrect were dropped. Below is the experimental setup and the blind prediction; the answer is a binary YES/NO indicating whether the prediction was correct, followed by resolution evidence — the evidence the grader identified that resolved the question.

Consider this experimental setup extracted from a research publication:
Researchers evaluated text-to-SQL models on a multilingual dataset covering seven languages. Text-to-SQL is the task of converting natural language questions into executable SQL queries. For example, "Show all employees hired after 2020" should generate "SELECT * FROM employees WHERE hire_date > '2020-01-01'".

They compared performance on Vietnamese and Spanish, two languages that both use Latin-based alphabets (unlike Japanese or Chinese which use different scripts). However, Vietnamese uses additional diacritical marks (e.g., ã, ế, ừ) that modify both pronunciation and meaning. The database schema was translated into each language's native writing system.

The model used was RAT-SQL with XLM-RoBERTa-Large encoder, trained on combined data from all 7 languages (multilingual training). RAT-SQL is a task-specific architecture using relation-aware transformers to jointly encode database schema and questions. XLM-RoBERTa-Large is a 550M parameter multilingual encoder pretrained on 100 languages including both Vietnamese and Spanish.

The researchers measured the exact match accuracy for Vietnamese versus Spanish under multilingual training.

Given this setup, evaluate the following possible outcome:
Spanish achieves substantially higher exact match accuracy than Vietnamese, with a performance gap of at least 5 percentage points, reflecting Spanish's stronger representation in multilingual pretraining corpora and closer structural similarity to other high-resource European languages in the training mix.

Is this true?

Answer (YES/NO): NO